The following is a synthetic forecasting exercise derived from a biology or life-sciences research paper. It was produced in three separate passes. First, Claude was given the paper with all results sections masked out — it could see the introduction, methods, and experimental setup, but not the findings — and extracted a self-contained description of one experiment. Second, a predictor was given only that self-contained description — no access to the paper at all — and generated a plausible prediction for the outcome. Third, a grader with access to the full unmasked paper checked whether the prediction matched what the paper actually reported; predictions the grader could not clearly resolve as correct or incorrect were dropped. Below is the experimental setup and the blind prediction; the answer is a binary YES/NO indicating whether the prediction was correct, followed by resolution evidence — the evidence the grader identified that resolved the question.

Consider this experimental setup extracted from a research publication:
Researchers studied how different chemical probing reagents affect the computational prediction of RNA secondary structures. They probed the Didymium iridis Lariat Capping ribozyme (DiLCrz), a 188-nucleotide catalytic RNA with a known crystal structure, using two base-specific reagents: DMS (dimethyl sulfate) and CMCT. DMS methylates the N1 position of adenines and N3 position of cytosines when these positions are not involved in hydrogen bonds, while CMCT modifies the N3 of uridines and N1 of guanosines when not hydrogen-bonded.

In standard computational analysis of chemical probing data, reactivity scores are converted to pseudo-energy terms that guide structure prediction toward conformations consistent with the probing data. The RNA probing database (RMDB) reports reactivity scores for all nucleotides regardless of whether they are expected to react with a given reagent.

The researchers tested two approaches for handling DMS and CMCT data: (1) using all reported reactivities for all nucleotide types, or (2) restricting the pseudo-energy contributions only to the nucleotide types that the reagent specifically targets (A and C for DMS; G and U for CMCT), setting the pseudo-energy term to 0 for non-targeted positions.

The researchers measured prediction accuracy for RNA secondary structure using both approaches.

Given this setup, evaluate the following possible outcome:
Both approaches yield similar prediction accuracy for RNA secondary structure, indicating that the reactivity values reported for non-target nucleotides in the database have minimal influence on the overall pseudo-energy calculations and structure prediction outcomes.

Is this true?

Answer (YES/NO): NO